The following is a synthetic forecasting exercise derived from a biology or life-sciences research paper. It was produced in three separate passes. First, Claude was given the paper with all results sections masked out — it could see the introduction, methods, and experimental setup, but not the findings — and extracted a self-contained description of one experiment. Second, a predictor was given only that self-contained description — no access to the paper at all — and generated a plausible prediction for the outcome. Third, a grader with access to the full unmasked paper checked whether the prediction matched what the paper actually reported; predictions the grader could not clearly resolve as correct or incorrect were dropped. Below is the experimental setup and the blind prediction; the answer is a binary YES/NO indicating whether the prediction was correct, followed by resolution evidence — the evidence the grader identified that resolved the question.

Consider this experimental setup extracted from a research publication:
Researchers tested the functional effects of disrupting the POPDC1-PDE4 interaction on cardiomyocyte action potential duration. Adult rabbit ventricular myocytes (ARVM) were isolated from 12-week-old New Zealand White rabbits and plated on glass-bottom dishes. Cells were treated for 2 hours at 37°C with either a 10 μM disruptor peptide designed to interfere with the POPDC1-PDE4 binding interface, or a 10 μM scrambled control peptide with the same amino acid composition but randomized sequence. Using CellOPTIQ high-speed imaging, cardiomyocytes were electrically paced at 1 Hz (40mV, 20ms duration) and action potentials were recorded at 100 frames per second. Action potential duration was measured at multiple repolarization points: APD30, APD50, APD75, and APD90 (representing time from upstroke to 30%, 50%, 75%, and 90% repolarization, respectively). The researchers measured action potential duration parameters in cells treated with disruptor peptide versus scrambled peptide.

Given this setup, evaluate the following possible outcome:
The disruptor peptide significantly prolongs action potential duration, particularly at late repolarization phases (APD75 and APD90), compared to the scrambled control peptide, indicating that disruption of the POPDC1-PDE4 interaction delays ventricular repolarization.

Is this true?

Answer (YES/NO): NO